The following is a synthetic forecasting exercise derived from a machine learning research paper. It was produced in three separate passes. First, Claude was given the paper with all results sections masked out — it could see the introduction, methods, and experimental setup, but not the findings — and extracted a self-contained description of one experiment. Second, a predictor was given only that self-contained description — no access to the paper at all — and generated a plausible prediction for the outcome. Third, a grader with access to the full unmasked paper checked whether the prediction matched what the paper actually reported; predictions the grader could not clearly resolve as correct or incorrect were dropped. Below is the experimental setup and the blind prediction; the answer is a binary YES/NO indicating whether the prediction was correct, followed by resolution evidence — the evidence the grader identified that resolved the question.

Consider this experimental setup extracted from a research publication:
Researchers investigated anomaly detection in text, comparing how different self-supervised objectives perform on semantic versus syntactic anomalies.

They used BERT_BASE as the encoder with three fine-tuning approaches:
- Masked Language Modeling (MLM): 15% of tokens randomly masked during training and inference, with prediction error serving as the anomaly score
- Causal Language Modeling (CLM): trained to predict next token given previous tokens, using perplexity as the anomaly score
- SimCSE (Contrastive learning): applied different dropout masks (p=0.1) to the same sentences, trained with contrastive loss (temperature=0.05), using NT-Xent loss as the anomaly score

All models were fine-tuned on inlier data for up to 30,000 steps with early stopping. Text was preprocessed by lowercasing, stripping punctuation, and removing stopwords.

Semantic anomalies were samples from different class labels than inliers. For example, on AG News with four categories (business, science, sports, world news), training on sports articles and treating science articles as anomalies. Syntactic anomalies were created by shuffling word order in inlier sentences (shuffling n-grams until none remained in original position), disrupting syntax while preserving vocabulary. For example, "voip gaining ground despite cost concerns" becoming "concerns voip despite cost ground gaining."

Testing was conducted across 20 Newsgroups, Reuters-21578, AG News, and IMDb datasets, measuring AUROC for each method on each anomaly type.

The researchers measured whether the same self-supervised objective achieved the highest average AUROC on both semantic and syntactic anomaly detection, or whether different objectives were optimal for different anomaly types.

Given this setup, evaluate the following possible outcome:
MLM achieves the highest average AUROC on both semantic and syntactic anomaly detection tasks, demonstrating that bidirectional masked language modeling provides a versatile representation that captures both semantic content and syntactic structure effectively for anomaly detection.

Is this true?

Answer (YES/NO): NO